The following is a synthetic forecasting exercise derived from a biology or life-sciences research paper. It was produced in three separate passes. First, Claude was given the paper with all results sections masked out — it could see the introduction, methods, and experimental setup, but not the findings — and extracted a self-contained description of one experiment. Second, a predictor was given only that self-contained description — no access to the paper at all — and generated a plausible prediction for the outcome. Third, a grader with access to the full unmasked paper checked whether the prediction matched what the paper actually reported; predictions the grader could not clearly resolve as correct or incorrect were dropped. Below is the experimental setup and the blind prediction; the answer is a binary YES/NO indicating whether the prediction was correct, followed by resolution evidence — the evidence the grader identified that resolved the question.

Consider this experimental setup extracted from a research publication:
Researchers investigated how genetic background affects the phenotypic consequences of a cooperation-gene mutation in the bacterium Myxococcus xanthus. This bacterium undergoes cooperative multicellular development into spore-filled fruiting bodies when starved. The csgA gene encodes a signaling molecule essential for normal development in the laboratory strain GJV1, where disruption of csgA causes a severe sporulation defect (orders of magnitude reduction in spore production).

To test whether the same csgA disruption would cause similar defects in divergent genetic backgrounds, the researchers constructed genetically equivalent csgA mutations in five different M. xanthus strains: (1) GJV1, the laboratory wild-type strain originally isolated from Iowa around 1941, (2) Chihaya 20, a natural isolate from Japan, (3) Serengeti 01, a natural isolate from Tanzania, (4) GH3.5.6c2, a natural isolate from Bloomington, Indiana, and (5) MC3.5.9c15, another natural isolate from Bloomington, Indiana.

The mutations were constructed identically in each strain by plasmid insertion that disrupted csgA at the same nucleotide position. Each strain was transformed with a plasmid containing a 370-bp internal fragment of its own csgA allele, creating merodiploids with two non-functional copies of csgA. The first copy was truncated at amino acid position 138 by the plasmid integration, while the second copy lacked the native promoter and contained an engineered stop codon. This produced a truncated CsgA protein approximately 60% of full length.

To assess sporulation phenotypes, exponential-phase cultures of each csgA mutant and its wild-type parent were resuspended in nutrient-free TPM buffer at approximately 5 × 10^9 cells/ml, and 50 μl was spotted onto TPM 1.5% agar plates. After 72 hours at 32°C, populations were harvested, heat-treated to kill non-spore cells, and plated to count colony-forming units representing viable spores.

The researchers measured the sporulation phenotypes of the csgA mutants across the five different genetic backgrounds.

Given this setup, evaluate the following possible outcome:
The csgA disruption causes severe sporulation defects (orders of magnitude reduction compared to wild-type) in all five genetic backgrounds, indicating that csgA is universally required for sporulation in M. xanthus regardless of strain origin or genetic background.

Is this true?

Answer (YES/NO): NO